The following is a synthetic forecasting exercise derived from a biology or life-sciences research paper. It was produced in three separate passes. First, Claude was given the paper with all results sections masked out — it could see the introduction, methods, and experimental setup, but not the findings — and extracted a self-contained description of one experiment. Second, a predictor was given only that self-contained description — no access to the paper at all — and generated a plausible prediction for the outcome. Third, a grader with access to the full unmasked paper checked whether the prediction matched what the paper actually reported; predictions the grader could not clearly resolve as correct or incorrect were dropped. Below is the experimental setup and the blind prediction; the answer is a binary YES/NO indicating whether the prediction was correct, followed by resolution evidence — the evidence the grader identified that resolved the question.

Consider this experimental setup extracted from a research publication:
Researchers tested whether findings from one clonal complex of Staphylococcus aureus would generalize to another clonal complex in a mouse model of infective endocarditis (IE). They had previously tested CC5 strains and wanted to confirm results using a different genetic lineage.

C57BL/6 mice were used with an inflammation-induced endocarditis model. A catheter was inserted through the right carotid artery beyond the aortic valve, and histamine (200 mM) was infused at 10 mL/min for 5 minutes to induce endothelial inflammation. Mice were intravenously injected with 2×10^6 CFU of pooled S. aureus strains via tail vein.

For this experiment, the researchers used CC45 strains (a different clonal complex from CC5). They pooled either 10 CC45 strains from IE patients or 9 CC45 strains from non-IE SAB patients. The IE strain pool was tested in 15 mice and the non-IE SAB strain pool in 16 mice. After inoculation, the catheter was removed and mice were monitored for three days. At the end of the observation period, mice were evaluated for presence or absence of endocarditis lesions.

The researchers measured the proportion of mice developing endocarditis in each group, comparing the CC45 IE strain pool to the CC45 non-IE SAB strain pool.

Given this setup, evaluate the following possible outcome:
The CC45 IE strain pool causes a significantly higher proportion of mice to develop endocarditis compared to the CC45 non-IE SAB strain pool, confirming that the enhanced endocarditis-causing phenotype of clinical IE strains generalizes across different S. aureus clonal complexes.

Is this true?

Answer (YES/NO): NO